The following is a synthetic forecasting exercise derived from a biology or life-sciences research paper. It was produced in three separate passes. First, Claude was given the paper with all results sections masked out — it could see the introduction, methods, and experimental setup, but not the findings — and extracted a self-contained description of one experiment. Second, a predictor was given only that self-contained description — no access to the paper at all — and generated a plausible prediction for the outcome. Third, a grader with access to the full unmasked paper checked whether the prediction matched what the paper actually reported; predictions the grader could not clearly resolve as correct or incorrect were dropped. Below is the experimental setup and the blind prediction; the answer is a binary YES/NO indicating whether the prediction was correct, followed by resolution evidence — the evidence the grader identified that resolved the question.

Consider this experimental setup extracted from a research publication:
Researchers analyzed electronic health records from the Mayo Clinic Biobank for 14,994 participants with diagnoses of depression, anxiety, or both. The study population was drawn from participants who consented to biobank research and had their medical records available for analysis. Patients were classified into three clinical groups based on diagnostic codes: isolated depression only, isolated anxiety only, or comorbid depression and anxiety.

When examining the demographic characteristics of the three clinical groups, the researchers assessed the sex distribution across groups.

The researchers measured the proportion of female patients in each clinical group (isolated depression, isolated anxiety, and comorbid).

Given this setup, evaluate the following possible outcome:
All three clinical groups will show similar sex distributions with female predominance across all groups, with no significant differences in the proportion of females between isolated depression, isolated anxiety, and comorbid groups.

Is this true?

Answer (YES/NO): NO